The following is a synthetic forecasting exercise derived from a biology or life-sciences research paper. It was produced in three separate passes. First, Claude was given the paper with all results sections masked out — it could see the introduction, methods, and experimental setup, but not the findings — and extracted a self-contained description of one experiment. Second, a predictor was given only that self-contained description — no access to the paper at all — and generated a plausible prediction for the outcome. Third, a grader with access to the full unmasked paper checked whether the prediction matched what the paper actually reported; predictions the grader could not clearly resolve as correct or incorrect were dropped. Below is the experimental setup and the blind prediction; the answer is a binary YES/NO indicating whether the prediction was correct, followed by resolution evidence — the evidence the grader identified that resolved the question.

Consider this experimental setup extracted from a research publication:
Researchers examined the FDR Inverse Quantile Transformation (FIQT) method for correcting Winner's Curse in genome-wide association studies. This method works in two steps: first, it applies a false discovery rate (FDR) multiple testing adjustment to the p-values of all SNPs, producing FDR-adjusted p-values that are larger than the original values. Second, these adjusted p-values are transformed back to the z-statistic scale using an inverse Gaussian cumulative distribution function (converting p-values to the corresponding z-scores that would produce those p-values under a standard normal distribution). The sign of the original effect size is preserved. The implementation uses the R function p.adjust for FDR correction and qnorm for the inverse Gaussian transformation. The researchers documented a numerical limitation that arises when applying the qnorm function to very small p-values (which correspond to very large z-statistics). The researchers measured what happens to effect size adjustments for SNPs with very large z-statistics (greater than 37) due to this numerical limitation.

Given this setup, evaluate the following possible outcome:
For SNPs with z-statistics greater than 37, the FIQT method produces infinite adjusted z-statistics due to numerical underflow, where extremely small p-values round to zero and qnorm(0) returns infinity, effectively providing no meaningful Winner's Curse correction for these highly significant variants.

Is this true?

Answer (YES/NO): NO